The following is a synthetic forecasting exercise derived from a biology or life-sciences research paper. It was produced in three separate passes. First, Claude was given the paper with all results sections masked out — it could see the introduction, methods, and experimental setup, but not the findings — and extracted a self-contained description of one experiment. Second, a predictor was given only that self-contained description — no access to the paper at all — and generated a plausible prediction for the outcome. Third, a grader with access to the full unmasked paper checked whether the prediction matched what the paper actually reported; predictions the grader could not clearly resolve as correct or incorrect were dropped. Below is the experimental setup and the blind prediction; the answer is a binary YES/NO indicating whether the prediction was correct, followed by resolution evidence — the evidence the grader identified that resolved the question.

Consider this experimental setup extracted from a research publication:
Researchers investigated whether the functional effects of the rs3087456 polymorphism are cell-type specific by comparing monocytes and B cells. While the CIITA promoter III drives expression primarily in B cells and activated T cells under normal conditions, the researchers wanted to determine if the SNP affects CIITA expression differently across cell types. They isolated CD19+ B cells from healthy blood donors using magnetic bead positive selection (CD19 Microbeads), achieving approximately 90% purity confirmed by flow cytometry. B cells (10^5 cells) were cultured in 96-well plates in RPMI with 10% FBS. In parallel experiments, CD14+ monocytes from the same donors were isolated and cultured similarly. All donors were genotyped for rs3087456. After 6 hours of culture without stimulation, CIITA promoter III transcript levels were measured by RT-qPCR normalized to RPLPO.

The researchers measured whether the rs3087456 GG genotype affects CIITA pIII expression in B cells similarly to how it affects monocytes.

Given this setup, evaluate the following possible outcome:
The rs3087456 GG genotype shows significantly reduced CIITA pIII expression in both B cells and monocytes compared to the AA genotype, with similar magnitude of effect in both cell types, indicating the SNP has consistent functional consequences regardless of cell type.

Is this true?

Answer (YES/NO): NO